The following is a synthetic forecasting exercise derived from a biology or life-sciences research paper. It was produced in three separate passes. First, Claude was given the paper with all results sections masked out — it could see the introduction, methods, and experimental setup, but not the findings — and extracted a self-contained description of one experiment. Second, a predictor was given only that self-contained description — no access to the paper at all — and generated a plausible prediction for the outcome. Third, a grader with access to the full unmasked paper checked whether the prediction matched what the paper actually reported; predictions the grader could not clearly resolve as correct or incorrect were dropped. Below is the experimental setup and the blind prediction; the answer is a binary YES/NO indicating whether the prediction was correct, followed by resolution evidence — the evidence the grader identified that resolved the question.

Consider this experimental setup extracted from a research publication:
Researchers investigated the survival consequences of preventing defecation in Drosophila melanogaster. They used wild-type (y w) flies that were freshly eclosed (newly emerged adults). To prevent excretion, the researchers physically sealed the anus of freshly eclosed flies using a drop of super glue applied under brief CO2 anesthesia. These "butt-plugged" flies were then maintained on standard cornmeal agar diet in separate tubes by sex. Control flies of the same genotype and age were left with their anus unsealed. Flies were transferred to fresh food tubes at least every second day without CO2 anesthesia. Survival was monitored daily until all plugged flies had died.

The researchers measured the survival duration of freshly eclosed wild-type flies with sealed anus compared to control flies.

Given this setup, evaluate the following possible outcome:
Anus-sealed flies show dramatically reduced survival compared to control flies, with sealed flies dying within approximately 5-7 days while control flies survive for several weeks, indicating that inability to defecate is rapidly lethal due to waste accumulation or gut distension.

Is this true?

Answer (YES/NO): NO